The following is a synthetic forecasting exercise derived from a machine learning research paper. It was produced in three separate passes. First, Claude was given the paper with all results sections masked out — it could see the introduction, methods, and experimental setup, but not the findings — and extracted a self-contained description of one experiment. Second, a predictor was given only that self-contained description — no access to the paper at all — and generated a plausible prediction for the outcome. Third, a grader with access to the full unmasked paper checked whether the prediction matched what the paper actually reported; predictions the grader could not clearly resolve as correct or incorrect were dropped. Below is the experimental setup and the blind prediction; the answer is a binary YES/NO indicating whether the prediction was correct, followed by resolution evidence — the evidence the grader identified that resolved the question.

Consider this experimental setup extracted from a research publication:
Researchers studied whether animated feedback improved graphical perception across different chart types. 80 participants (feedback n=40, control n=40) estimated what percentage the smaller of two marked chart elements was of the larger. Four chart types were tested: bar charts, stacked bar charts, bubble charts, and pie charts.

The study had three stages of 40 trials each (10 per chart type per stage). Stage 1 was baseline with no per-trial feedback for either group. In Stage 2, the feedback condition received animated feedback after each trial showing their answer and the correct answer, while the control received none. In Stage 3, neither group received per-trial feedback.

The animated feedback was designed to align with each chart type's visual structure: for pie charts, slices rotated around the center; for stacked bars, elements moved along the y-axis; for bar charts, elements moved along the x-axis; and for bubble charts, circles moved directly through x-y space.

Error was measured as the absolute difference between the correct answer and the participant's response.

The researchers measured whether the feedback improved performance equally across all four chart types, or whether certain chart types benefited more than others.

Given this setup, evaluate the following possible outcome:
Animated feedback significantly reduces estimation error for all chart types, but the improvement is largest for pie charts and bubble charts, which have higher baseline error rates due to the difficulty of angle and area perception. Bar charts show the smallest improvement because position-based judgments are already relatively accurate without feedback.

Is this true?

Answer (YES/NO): NO